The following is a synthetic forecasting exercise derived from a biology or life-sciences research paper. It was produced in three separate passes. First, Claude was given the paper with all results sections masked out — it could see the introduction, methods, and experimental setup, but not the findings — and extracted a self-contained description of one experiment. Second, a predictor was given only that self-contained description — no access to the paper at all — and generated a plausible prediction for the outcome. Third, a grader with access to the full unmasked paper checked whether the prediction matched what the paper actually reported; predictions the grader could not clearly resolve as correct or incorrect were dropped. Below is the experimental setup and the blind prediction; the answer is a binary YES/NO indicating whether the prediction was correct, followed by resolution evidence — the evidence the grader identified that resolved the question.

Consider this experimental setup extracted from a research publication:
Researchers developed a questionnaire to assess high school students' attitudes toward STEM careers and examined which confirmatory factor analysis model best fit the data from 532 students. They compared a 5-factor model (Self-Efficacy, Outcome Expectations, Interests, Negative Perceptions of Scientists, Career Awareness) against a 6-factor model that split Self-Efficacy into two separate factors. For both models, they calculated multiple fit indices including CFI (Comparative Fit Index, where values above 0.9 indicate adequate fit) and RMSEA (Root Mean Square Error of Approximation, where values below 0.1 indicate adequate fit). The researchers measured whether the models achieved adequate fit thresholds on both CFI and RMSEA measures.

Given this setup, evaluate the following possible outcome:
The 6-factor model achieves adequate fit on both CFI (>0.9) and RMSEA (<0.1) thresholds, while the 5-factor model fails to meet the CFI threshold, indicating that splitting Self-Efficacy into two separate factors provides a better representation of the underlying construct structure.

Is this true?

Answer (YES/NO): NO